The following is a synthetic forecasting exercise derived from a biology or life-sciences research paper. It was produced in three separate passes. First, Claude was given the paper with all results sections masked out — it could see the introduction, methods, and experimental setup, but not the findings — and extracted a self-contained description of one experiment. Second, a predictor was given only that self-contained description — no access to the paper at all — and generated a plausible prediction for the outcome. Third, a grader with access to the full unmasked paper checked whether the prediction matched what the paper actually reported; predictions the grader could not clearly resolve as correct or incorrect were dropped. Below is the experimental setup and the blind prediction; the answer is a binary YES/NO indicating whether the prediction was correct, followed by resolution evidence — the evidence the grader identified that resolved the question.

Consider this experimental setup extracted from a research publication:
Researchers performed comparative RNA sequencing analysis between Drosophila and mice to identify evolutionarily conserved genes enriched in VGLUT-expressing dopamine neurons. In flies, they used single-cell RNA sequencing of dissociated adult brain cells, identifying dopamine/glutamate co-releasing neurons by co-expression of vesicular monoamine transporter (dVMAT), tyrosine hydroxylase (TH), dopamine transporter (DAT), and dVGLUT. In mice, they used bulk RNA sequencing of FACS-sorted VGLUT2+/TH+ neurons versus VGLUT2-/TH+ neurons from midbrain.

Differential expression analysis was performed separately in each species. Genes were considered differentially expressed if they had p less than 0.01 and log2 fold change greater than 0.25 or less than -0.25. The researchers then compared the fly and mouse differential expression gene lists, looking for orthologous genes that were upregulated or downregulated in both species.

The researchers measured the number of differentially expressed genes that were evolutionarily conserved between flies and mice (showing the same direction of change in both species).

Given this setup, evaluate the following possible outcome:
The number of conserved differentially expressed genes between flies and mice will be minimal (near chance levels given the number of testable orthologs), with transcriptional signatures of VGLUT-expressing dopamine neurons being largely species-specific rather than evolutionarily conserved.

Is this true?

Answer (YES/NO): NO